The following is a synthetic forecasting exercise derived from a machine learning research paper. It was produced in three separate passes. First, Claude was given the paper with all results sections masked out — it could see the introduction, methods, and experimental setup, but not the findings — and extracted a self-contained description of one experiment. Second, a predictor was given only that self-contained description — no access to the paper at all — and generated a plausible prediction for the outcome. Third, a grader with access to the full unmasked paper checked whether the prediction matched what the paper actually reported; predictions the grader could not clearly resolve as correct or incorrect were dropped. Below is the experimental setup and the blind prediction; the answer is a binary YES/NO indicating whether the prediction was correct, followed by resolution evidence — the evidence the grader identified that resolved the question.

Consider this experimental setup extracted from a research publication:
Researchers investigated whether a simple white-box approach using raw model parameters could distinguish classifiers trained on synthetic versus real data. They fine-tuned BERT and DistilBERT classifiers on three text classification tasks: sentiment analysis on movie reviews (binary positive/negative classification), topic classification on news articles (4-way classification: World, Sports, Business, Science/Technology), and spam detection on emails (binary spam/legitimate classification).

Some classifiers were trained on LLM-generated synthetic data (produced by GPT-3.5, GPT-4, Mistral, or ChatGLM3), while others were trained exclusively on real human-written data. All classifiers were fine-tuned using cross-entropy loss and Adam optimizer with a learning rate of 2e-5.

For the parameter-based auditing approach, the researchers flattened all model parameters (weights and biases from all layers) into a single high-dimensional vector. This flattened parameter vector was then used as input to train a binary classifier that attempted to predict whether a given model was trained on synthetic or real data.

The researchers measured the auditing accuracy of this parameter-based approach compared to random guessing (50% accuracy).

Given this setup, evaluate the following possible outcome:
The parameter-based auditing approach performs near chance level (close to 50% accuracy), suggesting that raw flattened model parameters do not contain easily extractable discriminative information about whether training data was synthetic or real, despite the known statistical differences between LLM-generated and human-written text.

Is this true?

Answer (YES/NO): YES